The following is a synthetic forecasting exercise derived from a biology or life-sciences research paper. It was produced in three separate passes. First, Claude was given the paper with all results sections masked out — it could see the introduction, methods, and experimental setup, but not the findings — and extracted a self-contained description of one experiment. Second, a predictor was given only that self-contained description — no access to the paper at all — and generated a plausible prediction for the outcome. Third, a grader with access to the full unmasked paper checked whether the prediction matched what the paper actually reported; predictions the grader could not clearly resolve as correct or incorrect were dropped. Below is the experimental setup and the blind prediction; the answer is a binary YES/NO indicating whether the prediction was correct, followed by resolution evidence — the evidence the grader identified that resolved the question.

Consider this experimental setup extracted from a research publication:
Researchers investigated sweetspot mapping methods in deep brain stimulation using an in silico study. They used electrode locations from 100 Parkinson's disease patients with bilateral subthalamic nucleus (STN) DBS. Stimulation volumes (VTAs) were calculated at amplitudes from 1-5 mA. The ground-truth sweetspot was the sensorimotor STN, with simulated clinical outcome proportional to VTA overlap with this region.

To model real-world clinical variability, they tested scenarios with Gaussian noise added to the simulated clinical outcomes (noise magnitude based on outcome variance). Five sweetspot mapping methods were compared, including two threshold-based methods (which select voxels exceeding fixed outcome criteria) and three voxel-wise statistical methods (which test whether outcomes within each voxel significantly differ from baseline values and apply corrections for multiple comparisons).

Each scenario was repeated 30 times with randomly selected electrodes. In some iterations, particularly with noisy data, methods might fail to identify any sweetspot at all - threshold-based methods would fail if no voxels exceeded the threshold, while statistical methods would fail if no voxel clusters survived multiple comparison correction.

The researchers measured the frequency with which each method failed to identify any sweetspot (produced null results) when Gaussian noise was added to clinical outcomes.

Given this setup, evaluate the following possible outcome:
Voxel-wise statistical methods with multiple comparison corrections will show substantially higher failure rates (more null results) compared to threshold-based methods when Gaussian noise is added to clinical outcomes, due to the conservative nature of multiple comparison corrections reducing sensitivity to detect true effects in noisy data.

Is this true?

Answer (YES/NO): NO